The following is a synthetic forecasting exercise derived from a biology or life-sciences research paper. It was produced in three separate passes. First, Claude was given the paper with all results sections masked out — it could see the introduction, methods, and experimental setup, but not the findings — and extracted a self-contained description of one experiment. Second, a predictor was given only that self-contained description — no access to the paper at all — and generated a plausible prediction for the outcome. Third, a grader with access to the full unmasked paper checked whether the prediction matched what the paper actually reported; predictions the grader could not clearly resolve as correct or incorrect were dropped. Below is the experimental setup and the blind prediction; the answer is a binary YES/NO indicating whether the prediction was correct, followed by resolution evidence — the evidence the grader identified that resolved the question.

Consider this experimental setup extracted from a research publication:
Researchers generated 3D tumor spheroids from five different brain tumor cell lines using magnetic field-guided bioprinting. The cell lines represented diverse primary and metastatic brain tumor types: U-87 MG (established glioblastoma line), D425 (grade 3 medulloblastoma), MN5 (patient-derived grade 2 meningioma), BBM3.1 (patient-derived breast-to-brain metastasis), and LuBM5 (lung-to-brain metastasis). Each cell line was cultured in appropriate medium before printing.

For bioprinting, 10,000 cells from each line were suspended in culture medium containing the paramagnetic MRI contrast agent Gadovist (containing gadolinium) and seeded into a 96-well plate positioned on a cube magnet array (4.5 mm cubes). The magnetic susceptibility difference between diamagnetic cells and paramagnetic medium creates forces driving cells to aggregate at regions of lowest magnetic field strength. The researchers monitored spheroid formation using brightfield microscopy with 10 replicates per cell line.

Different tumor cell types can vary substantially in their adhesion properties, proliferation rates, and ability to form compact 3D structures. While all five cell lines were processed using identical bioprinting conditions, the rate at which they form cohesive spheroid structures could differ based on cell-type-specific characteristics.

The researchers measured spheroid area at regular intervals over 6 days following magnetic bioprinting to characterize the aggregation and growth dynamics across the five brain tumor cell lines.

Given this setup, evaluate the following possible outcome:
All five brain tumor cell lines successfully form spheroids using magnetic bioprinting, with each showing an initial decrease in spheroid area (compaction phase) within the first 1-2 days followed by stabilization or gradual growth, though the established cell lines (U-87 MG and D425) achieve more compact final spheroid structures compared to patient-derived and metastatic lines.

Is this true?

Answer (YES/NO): NO